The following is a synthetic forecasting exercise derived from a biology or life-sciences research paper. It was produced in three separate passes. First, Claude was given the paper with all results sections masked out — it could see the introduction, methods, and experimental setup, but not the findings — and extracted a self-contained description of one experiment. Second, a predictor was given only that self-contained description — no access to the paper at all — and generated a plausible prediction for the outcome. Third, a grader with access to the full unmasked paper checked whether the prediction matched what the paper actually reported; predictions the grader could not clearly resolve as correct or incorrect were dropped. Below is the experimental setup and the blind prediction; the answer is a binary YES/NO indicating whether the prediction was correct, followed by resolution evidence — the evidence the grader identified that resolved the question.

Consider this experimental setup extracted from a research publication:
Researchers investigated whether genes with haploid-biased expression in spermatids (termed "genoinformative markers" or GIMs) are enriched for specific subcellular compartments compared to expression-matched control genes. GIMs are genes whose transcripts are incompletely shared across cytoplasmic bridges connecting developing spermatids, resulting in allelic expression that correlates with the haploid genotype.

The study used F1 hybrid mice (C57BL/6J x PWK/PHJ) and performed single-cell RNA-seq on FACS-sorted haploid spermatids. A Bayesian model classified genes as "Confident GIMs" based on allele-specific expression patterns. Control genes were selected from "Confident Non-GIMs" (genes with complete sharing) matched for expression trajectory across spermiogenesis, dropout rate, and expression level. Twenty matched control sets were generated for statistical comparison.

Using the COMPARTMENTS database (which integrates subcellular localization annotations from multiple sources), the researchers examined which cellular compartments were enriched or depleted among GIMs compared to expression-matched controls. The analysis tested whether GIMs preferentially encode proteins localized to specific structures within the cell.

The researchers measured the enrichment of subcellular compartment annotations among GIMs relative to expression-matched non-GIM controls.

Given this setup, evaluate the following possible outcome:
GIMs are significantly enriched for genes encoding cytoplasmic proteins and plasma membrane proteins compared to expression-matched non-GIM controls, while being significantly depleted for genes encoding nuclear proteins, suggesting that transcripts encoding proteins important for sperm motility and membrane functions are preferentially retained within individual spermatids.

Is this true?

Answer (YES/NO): NO